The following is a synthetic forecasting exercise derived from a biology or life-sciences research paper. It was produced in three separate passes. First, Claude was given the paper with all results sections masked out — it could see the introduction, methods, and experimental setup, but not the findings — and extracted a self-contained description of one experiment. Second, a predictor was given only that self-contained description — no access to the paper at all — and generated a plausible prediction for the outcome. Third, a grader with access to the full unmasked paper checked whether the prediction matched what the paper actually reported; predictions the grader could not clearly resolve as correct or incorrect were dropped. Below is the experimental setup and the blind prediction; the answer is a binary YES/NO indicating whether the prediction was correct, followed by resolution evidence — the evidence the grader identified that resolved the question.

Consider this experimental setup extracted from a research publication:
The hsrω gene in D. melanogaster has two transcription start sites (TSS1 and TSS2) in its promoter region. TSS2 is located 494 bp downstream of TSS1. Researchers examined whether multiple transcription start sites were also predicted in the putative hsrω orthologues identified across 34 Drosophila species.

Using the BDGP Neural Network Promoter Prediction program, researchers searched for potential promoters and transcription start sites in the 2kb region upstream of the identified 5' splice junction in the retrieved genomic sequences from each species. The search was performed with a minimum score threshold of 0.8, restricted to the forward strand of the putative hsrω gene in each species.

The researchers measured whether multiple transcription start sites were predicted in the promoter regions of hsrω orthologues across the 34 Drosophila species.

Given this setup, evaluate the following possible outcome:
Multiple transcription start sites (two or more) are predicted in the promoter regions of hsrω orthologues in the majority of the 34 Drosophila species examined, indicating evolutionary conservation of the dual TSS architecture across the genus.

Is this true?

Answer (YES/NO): YES